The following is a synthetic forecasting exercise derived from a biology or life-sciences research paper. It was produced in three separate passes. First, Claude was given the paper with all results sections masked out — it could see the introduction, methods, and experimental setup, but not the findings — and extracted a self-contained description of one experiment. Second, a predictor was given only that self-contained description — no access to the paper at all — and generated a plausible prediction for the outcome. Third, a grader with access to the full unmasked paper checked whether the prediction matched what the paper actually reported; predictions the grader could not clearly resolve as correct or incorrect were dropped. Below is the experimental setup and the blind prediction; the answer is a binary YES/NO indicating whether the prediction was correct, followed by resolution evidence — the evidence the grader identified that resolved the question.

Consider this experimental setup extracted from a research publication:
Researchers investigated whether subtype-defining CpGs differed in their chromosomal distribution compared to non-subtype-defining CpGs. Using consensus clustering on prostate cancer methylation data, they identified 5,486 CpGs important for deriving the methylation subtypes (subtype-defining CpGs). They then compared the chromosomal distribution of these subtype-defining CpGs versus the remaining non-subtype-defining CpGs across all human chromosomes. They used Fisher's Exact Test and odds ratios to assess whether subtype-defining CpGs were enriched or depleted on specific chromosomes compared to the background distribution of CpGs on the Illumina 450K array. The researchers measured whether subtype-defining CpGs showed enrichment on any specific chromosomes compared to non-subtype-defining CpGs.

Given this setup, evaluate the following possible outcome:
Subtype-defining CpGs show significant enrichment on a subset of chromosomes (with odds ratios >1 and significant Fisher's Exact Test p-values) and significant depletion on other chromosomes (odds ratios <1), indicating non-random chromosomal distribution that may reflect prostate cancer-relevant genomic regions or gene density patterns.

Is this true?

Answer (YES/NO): YES